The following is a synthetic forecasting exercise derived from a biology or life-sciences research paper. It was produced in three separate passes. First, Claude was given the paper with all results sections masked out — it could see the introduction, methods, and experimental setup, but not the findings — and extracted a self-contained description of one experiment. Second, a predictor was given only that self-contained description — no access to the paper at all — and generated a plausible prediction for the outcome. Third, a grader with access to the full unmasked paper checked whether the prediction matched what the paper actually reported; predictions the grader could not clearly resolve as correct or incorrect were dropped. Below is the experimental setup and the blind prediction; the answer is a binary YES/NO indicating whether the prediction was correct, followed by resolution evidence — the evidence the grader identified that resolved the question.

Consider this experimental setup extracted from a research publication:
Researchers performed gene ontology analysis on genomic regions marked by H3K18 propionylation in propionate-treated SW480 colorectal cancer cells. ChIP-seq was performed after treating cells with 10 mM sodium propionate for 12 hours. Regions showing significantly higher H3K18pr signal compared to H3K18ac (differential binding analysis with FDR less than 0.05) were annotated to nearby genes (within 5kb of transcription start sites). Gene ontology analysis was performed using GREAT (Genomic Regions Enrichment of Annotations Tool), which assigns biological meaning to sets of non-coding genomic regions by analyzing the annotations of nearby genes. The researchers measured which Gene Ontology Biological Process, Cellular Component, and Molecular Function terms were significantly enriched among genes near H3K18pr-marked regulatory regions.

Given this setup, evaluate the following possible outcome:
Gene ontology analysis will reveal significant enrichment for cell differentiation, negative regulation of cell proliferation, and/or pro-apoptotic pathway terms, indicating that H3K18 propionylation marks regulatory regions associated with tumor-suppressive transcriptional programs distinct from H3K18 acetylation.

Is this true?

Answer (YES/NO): NO